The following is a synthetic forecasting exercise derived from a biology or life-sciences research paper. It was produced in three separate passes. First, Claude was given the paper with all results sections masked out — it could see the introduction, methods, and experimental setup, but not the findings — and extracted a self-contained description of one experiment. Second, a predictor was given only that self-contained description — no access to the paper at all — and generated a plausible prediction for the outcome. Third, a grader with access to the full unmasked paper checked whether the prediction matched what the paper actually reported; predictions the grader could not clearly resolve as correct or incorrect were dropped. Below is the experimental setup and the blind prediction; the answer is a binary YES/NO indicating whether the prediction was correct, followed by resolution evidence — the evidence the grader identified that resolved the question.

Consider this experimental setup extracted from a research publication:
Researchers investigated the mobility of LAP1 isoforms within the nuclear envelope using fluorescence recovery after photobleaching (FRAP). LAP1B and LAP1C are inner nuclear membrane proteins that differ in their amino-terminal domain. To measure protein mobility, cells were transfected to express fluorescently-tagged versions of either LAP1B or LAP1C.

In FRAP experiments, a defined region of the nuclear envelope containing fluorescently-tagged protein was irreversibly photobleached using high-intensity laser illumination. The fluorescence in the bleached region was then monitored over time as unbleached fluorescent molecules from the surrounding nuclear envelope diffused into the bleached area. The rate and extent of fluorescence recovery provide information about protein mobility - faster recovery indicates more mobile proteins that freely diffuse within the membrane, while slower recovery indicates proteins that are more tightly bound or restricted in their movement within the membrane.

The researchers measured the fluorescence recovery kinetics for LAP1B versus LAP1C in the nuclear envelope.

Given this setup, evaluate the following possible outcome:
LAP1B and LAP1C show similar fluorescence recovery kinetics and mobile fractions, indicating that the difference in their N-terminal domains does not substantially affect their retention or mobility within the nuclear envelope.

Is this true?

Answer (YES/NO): NO